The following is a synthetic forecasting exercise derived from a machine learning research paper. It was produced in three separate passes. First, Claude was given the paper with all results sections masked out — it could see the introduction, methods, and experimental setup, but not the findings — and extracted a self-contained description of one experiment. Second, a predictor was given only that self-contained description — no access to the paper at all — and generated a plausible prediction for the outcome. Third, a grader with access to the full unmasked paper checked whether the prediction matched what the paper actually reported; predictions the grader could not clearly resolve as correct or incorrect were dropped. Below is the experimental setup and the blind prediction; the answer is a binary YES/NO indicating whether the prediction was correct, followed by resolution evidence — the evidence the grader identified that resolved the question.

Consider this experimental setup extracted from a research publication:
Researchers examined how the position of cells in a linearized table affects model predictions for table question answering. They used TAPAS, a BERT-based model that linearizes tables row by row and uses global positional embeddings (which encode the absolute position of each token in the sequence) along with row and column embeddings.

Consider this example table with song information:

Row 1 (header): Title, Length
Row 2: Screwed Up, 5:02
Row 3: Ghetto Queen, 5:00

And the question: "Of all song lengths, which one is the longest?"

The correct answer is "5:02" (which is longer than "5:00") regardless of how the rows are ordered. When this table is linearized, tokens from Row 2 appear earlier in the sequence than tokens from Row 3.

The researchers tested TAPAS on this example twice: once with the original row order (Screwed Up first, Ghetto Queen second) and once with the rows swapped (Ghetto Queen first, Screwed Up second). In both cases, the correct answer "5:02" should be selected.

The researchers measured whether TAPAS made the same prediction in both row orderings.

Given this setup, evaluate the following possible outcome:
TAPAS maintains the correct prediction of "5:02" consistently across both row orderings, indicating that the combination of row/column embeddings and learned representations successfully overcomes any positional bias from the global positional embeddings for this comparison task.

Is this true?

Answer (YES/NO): NO